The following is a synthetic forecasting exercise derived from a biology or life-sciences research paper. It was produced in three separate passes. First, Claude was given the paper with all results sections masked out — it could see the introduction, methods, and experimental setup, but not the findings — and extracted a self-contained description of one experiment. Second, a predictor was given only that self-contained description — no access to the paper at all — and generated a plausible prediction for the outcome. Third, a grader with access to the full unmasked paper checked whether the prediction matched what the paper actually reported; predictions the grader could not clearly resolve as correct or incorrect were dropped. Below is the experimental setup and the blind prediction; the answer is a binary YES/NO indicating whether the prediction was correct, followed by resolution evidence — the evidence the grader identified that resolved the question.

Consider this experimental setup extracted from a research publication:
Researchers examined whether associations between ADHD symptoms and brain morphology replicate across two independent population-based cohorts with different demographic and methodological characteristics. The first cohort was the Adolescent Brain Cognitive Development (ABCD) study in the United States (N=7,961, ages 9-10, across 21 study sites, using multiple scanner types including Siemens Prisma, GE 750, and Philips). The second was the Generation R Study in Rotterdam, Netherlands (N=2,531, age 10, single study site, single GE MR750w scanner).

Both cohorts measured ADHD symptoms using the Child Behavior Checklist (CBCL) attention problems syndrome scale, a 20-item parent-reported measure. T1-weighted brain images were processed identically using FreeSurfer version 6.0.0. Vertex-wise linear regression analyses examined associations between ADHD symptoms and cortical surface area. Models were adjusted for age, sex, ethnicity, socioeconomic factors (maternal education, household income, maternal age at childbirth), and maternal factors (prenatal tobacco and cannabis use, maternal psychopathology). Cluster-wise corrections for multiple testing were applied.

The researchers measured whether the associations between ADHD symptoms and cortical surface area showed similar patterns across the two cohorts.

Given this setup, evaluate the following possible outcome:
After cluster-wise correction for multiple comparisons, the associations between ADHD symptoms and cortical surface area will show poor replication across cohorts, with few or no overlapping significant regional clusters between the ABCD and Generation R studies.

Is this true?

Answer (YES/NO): NO